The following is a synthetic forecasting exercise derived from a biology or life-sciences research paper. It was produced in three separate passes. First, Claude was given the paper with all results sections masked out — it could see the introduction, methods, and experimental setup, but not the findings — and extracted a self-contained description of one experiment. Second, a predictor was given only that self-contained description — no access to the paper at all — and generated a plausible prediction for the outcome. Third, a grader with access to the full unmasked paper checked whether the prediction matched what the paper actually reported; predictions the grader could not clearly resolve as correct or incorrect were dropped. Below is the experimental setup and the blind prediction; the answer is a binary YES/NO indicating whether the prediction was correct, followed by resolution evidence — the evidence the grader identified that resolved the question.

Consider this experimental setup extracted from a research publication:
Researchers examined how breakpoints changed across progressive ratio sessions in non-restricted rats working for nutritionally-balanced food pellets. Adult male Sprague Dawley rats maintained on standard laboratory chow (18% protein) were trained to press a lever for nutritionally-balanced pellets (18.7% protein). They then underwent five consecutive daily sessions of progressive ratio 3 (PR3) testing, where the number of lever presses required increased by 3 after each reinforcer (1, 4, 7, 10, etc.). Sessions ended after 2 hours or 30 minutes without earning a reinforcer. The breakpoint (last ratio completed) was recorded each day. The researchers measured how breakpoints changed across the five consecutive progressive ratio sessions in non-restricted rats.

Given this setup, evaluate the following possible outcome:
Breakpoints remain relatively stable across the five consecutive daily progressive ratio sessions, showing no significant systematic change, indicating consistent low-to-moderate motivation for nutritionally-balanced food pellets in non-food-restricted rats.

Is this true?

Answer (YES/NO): NO